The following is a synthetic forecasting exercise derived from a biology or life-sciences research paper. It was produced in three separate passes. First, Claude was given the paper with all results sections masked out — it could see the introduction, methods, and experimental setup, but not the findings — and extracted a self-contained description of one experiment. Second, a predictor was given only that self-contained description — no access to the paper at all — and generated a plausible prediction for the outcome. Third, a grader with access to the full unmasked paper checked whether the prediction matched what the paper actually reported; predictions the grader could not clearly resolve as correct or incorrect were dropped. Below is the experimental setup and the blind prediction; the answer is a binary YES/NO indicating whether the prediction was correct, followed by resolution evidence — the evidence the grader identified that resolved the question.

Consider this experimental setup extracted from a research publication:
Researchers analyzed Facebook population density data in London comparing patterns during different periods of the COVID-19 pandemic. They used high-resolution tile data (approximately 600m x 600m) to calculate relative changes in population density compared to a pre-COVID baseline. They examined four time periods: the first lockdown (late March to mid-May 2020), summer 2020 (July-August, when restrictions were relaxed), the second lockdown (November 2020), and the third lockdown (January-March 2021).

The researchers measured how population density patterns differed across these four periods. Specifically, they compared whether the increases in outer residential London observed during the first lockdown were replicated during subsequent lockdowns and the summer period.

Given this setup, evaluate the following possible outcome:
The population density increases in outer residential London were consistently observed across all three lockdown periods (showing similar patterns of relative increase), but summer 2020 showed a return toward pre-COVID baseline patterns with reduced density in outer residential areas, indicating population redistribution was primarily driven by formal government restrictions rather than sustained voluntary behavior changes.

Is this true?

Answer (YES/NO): NO